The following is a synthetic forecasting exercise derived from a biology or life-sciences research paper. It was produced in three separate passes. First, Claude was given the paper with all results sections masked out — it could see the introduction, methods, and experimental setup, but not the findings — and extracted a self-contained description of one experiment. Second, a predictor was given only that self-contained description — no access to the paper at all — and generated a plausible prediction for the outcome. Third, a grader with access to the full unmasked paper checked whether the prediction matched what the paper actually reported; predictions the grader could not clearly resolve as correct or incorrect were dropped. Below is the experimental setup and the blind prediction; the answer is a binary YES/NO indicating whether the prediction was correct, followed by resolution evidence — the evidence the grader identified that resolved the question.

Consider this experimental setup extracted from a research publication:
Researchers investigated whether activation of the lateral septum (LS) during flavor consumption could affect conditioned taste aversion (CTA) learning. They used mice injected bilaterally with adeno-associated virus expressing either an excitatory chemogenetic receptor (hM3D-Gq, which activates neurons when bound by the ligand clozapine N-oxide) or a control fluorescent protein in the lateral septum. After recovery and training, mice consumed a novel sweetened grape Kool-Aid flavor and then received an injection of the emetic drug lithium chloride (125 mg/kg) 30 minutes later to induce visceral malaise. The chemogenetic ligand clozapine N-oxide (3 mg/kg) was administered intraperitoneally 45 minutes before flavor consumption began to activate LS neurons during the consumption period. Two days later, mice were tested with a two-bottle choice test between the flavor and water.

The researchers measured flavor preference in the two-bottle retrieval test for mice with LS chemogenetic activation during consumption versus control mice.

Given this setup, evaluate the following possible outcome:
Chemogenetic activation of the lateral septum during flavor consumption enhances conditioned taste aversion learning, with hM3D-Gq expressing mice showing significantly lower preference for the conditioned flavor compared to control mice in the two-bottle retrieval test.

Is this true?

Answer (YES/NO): NO